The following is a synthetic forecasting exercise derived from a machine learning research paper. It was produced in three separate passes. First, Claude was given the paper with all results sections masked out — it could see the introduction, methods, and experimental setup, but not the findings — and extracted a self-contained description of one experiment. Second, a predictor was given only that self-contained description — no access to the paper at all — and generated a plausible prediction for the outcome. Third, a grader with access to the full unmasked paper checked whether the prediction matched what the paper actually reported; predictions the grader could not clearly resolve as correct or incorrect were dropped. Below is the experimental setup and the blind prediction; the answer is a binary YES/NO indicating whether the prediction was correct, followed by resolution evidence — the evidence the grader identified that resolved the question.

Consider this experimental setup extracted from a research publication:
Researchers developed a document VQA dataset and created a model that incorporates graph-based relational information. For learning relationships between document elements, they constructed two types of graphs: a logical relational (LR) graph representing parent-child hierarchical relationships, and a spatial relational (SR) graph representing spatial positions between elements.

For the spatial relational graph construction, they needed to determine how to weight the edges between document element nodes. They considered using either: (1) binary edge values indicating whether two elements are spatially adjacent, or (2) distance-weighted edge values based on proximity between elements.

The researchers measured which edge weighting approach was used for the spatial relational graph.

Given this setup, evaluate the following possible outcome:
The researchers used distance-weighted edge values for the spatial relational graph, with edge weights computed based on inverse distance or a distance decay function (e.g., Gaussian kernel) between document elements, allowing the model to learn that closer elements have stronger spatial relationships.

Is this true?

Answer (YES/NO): YES